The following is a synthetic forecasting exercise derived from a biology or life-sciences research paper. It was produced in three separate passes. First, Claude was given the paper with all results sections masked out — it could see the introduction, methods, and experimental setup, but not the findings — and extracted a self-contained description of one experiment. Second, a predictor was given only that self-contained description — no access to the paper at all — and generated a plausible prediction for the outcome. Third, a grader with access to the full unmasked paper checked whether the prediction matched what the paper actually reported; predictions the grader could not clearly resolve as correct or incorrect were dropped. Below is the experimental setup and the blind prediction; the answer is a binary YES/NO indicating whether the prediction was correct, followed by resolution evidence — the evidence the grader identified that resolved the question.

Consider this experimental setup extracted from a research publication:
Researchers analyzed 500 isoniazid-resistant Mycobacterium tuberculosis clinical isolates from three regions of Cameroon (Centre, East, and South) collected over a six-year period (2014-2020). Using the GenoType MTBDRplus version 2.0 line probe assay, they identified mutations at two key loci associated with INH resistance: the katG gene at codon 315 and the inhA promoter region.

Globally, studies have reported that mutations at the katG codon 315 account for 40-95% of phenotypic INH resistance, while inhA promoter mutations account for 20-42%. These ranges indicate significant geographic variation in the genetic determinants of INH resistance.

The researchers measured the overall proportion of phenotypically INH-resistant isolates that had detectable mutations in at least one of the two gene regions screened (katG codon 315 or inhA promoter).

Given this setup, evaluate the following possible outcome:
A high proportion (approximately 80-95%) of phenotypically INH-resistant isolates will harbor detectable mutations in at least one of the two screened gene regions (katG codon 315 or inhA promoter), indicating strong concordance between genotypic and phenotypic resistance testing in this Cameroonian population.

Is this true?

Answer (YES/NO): YES